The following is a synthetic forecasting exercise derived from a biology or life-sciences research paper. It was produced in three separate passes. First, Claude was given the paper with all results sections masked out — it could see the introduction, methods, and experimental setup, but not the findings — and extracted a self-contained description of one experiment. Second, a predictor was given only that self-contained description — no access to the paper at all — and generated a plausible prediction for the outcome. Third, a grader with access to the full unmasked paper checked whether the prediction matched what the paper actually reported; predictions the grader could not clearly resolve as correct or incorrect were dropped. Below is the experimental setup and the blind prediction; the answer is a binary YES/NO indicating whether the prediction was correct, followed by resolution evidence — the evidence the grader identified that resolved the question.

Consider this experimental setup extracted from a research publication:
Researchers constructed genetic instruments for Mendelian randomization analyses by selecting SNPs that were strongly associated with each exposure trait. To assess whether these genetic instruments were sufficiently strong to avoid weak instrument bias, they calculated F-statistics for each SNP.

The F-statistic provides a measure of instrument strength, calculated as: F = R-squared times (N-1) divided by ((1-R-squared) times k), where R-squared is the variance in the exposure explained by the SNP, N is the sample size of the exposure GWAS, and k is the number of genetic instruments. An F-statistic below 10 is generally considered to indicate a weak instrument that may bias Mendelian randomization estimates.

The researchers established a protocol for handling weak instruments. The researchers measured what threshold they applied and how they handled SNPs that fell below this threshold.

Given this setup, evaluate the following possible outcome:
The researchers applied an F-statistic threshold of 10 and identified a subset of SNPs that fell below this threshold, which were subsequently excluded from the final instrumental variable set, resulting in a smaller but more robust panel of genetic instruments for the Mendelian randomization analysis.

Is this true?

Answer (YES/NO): YES